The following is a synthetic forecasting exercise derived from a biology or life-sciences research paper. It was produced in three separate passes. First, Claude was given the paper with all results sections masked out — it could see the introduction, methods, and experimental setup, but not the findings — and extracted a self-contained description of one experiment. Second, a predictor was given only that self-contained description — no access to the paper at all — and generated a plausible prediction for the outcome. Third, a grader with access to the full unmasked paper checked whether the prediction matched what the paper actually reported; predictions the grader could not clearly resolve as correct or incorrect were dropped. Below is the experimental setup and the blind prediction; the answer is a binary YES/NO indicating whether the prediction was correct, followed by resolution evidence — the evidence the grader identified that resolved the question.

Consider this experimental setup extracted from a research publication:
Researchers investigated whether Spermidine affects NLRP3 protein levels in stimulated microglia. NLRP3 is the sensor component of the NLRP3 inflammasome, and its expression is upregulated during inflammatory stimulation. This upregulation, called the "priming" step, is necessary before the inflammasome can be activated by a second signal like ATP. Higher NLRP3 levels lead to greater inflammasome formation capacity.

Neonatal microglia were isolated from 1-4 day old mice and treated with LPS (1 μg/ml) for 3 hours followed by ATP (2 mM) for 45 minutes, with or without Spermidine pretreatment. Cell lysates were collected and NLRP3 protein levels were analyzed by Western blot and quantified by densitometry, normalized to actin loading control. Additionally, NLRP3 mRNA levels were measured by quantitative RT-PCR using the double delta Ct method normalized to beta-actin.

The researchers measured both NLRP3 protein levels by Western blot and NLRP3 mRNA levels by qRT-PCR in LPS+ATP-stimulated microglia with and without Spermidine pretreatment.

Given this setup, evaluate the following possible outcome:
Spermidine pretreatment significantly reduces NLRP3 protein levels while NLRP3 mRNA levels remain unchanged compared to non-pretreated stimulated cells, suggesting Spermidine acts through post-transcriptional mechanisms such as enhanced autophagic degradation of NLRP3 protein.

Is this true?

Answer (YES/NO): NO